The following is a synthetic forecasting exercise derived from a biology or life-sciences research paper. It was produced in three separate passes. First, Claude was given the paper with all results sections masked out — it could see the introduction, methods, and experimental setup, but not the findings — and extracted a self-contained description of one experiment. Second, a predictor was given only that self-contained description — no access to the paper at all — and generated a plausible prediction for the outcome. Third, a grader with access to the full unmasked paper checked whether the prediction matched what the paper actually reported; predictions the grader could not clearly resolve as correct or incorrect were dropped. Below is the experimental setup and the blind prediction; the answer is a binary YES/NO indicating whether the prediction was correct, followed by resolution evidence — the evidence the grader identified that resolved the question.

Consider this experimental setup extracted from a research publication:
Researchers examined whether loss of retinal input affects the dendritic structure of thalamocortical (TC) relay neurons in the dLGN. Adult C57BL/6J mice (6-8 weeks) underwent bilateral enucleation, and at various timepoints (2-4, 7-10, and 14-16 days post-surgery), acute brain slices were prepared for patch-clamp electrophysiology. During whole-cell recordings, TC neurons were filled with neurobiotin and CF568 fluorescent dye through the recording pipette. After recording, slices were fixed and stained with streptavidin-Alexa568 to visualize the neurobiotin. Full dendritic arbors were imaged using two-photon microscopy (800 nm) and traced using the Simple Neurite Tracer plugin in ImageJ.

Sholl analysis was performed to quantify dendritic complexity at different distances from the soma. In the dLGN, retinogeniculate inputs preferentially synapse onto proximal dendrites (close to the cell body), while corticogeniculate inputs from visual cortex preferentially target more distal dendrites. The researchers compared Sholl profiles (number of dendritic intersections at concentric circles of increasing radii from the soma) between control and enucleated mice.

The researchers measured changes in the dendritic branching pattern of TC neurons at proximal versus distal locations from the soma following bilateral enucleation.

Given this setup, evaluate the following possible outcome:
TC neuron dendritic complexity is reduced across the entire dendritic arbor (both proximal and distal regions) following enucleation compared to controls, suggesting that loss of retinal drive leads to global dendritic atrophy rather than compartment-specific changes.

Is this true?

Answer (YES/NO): NO